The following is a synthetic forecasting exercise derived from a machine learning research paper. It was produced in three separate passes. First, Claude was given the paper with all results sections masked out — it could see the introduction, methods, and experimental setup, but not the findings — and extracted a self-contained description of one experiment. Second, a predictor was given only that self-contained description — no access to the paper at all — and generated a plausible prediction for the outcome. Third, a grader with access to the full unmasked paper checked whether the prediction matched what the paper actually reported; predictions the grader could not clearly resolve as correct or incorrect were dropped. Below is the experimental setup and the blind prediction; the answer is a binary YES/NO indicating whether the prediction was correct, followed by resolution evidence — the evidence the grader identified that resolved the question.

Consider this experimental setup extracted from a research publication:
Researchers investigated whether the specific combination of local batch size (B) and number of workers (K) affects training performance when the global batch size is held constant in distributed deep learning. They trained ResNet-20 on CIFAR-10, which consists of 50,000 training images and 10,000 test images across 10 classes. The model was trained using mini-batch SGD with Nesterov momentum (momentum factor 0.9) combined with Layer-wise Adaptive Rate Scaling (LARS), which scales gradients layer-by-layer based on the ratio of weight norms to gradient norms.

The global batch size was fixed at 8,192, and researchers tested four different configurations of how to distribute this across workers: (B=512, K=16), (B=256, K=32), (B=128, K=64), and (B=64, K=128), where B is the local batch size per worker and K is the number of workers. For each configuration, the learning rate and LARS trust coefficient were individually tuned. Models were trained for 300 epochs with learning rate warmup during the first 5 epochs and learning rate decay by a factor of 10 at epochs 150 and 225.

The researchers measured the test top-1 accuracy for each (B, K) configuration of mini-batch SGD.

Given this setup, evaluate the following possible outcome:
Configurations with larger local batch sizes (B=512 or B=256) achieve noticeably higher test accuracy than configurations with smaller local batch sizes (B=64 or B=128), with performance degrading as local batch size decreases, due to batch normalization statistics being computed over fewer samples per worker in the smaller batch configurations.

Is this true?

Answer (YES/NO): NO